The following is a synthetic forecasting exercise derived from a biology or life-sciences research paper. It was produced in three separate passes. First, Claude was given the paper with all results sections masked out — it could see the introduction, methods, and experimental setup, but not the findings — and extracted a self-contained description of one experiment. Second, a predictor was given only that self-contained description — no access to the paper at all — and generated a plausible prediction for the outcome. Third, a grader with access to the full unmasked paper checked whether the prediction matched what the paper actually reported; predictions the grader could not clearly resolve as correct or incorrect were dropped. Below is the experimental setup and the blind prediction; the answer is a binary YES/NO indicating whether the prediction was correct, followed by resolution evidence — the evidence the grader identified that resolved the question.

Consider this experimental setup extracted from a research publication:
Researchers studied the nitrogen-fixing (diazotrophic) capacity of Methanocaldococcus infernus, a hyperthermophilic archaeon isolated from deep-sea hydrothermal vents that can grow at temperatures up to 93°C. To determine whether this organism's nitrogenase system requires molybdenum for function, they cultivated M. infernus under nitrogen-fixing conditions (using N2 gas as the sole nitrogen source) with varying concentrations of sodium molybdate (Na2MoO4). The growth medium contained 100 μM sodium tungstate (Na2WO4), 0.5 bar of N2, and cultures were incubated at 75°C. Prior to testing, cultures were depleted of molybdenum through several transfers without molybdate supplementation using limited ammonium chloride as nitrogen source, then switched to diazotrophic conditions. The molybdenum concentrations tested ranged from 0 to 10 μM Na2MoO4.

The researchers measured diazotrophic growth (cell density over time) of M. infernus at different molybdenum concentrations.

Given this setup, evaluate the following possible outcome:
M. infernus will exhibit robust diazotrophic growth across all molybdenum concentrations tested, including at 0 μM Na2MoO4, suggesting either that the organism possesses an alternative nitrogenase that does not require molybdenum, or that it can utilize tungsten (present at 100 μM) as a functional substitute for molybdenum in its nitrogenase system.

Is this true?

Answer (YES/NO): NO